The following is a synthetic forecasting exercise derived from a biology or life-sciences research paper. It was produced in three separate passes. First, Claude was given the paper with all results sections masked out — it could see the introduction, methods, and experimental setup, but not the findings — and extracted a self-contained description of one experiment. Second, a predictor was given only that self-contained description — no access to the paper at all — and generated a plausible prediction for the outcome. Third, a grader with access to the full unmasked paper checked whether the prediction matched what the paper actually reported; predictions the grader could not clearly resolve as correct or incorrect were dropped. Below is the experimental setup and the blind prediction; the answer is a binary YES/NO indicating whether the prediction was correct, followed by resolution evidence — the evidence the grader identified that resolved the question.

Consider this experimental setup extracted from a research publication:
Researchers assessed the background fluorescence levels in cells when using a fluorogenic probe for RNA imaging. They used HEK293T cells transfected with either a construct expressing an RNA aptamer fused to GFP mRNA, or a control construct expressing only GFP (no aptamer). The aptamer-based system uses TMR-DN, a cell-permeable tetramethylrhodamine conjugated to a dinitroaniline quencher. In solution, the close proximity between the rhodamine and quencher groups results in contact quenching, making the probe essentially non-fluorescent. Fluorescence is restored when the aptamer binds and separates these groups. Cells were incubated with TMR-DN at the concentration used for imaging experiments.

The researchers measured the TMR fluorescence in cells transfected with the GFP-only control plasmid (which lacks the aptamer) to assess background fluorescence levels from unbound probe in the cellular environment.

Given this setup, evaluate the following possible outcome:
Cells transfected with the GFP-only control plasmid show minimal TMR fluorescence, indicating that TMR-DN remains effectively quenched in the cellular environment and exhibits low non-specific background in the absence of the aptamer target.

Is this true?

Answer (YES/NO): YES